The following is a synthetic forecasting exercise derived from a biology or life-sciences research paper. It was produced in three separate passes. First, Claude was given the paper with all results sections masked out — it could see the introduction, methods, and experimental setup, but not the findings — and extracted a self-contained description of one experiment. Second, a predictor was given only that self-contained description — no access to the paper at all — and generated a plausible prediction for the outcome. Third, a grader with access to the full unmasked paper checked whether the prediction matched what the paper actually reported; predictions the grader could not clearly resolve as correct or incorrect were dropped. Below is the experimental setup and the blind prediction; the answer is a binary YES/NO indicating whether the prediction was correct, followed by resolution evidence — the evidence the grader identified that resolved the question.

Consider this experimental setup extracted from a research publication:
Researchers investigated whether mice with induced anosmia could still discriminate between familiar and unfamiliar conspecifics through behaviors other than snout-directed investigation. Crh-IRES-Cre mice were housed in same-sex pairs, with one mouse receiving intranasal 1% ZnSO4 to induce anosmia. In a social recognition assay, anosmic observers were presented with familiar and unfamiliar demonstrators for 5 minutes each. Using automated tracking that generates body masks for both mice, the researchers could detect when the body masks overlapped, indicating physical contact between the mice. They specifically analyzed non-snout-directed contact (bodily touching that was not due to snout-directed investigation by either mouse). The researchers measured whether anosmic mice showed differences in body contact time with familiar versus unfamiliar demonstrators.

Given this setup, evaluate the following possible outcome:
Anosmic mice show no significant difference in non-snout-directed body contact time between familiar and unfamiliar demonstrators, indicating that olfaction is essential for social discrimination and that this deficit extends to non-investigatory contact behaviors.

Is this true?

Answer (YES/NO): NO